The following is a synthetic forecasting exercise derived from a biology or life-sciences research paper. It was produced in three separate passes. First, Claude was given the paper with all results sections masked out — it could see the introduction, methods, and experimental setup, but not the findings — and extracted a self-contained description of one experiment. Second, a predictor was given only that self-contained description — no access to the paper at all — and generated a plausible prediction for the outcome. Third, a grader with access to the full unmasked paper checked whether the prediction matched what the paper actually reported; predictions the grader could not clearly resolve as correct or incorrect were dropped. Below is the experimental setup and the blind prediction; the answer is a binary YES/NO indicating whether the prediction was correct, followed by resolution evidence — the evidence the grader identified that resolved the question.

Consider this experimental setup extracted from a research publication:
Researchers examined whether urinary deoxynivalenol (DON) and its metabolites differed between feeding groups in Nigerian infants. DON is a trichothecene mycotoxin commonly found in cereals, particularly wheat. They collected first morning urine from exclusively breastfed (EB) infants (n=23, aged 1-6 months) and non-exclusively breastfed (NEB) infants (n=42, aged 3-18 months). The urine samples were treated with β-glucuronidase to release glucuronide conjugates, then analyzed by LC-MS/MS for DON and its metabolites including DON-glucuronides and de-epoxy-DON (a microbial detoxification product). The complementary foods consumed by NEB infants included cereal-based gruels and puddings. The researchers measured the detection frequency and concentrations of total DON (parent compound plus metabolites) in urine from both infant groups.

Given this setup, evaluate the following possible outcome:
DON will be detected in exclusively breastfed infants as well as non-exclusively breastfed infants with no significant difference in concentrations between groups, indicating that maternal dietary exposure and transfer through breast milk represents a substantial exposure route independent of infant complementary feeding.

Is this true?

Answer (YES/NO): NO